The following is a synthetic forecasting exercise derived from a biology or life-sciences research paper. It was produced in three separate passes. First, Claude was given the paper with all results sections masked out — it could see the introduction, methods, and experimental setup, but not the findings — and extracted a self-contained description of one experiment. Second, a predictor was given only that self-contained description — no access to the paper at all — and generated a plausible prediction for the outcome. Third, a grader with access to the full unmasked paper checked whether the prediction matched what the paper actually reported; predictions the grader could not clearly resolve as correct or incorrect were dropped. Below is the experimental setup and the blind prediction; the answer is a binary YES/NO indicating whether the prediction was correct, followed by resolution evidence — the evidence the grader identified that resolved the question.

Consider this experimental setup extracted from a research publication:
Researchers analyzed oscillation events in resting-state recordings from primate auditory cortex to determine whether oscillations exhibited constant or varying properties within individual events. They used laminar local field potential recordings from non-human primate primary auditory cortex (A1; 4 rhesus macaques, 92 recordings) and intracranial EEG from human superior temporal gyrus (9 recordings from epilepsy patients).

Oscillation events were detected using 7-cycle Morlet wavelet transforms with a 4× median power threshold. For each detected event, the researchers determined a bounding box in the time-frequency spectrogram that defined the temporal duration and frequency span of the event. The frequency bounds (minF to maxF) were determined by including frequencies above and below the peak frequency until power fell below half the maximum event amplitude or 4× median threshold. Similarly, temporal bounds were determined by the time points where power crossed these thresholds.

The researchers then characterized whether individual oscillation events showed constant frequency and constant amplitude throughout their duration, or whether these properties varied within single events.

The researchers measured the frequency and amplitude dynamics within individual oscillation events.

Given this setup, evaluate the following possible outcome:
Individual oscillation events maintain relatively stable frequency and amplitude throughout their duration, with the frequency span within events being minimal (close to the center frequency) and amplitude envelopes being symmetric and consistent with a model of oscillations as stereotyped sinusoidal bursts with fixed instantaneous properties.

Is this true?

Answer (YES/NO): NO